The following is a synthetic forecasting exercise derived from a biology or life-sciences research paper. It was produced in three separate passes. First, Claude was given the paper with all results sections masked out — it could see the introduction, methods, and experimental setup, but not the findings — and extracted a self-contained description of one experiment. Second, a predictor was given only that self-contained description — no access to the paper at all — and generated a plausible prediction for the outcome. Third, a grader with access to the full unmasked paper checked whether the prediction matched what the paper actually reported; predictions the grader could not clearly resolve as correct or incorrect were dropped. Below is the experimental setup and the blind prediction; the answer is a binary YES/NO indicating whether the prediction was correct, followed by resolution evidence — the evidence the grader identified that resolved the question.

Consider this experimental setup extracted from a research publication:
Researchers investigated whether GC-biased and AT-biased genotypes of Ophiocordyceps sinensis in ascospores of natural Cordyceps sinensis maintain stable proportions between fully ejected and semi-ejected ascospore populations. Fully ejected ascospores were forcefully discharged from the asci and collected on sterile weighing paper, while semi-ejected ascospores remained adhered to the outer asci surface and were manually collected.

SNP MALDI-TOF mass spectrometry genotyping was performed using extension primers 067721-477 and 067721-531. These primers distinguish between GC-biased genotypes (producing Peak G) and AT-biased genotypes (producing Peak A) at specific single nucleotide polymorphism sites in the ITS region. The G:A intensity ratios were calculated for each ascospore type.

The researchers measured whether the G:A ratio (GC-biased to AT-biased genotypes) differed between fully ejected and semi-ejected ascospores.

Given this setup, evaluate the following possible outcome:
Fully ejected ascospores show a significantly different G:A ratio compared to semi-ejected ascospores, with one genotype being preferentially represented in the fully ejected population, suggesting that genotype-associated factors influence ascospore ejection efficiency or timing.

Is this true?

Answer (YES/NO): NO